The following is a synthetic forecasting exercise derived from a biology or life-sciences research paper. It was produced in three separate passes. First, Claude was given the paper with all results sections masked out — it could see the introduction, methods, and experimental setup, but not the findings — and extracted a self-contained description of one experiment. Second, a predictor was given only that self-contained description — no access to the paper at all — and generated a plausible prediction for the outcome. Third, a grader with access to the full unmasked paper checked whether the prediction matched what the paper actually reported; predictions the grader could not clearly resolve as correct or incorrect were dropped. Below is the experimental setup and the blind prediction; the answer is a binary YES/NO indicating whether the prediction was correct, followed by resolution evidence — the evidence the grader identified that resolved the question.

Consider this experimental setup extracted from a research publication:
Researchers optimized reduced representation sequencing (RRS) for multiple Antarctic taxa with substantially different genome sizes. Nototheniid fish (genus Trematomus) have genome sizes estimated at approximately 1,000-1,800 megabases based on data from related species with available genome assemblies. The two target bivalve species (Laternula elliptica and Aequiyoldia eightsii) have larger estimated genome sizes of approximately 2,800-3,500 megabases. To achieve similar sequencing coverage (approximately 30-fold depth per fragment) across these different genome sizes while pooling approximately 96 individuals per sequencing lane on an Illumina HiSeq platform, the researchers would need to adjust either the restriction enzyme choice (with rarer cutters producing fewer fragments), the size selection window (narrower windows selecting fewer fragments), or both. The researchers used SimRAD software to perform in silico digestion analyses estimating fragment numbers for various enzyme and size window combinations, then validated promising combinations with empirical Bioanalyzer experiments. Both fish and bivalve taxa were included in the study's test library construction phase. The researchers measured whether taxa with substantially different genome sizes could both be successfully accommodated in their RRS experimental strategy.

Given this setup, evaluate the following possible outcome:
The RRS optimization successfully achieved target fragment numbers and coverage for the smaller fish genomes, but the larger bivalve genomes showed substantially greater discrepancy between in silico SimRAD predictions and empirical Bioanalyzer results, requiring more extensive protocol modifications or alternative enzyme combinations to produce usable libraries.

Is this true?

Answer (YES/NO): NO